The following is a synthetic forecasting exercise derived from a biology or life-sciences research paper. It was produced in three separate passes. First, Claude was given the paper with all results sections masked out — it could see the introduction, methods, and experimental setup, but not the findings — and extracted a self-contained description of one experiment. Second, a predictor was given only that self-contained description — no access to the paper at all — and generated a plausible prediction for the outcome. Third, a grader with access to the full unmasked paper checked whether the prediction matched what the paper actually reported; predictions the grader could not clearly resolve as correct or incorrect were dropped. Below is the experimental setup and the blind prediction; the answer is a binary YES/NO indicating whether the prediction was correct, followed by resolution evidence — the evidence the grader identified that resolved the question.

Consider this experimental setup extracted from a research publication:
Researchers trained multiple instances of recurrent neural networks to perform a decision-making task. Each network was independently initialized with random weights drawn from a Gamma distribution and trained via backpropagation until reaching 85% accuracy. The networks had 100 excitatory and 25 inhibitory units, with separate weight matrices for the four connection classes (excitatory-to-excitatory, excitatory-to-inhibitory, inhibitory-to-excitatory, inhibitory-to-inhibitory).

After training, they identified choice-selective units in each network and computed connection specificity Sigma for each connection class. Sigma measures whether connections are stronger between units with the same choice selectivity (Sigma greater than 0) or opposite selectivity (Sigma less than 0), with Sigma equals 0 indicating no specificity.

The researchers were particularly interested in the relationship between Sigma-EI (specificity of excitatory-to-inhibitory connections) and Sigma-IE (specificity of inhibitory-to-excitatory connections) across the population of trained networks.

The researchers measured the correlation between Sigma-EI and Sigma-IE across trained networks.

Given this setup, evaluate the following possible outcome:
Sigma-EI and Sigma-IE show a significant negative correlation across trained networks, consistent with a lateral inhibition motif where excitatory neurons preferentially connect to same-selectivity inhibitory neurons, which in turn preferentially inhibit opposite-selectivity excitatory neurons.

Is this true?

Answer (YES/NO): NO